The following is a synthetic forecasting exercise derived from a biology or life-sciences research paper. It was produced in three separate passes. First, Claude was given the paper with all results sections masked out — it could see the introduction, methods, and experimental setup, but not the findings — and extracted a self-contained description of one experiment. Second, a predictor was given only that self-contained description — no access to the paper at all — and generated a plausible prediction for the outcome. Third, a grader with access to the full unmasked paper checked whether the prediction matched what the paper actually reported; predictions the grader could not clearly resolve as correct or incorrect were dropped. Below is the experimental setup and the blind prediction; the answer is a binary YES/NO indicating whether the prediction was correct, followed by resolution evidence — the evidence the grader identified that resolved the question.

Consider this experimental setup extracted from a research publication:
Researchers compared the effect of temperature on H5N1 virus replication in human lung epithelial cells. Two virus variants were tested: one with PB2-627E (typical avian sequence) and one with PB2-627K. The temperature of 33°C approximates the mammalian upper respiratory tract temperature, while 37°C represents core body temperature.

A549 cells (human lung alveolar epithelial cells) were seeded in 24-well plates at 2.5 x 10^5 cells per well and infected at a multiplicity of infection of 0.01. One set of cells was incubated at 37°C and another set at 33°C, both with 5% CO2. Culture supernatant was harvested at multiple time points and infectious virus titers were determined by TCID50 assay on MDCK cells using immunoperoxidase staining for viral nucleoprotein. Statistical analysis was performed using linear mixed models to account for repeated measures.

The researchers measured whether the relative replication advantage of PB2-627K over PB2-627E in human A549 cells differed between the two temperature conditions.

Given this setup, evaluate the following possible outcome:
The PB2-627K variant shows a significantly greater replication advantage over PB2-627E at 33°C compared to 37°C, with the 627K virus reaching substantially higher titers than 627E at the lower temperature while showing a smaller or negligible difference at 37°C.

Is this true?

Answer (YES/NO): NO